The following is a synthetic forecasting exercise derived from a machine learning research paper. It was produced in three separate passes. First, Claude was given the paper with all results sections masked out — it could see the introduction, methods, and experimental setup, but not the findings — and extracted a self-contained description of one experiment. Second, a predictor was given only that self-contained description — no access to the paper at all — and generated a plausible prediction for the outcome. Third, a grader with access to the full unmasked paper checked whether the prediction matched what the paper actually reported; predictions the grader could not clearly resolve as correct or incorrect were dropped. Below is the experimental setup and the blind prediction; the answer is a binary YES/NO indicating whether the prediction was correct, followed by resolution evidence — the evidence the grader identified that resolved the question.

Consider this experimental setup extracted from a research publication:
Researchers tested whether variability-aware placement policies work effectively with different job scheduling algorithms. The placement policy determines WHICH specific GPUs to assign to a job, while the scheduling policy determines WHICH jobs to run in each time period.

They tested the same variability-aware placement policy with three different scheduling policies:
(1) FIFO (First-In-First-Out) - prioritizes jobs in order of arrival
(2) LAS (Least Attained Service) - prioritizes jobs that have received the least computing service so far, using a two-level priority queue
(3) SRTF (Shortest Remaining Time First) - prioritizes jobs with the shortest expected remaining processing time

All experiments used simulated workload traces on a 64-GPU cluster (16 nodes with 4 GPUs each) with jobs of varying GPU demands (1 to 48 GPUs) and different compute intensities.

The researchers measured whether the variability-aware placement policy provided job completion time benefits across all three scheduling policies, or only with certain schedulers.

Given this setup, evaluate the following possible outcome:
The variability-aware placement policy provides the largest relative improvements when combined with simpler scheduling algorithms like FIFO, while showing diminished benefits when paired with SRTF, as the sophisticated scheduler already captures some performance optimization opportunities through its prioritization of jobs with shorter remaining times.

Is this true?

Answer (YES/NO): NO